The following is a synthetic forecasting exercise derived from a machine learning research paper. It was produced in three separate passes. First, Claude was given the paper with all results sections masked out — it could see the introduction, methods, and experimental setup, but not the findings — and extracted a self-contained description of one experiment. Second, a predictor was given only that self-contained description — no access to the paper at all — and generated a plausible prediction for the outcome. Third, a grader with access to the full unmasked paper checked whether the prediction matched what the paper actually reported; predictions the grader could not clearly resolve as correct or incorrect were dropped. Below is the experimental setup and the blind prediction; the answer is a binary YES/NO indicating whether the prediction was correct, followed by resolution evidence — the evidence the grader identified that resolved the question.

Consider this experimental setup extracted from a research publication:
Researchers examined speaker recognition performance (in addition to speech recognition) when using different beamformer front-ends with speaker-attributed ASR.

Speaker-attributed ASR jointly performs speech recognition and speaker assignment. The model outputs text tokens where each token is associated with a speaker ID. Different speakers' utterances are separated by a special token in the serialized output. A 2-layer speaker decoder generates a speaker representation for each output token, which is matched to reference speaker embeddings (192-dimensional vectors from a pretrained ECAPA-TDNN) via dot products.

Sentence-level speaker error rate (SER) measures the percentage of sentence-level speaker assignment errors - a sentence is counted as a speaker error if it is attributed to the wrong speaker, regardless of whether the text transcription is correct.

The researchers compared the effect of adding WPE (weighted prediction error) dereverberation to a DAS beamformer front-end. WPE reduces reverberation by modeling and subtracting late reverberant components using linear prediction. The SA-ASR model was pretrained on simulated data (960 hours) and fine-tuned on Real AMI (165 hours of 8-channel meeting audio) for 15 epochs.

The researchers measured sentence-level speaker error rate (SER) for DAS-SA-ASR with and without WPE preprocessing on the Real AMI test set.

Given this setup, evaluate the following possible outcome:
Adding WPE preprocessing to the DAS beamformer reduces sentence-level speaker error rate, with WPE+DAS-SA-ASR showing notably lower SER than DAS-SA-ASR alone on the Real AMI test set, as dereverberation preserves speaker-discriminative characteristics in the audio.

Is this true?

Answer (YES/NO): NO